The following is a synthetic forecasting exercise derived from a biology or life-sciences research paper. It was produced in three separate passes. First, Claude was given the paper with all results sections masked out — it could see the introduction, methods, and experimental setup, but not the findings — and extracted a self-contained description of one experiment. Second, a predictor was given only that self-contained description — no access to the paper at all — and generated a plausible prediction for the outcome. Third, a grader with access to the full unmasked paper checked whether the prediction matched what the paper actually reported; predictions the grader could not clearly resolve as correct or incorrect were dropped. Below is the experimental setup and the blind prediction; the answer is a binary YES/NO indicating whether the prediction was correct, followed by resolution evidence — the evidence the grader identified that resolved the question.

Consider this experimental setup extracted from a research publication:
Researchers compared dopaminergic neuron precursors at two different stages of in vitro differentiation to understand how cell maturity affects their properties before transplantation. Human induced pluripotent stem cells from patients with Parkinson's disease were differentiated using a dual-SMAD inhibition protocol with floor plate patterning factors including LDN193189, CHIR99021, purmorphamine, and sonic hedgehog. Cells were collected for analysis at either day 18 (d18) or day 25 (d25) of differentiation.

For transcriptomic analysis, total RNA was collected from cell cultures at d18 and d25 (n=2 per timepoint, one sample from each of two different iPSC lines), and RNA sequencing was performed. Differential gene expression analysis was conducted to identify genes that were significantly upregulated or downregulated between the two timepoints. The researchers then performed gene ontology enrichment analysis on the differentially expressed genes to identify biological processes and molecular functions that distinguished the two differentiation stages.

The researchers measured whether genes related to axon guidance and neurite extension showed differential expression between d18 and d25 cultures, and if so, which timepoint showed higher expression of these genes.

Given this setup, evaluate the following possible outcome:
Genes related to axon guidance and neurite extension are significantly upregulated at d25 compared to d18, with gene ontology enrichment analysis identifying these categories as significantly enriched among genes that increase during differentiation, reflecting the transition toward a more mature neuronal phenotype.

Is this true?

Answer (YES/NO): NO